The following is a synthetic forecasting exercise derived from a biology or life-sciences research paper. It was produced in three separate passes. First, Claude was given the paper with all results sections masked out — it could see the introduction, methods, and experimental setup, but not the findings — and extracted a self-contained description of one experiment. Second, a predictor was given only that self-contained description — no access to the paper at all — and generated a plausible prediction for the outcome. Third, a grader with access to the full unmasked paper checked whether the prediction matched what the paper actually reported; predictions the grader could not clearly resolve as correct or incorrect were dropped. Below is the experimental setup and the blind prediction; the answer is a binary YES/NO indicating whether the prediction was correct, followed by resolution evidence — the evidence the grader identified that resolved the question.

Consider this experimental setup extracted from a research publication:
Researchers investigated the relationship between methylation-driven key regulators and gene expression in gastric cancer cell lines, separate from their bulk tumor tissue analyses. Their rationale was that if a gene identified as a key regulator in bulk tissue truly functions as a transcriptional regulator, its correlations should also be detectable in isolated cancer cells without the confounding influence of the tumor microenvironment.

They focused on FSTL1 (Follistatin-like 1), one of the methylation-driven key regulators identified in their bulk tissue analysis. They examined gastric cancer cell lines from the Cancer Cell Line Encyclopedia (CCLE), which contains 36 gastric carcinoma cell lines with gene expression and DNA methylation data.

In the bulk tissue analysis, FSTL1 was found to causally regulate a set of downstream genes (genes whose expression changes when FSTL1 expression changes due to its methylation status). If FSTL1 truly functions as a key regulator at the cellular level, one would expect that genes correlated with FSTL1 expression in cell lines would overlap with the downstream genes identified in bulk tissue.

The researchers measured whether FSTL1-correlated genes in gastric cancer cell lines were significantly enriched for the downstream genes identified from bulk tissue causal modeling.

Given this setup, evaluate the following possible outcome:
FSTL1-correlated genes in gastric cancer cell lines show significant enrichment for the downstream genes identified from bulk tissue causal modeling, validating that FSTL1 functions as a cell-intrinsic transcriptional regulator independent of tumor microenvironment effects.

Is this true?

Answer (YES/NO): YES